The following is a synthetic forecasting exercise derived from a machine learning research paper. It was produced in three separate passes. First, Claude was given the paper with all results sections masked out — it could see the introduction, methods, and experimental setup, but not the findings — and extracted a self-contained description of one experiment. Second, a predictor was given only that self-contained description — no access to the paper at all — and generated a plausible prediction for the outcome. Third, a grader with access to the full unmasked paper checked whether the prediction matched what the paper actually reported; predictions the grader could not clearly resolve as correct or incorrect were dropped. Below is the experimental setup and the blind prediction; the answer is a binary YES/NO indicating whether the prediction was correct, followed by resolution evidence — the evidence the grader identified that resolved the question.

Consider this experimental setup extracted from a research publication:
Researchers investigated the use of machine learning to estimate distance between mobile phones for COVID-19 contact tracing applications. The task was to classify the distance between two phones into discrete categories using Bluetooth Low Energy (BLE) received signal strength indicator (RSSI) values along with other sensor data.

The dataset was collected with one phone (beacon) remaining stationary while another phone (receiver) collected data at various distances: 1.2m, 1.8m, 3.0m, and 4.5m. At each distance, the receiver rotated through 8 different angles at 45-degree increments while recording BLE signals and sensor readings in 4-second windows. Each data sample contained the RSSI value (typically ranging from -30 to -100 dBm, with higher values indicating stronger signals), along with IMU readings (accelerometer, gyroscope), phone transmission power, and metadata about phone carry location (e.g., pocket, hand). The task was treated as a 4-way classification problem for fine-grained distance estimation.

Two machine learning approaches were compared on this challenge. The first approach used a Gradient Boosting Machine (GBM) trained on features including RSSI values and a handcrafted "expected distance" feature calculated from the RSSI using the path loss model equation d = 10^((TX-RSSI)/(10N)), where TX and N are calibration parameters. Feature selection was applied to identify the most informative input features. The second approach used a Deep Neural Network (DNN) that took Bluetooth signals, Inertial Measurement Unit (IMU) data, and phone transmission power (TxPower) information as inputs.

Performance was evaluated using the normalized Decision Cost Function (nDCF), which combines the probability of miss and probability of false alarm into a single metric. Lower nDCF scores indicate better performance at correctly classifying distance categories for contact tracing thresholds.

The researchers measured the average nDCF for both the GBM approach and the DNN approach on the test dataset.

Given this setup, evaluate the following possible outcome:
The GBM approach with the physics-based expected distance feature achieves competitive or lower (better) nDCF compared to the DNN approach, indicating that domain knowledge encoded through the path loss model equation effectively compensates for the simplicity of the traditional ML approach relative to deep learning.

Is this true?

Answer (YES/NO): YES